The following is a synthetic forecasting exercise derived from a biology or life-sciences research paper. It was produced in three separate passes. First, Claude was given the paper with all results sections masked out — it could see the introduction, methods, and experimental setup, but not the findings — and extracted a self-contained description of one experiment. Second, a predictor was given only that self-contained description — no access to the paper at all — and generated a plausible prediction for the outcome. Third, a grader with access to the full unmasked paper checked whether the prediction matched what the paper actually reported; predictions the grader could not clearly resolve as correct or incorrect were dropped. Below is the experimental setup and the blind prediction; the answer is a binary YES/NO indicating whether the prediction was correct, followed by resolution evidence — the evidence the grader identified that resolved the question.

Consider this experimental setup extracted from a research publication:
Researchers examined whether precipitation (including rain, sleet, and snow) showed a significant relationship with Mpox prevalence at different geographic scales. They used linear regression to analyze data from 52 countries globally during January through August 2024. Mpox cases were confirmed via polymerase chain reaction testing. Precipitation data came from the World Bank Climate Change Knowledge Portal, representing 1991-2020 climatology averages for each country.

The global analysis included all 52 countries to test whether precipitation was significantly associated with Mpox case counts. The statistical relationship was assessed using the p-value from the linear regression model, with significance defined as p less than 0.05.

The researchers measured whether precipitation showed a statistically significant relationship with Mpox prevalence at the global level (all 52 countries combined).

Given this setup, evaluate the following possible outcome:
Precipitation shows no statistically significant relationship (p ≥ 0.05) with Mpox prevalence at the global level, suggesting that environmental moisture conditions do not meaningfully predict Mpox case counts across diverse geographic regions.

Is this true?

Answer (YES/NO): YES